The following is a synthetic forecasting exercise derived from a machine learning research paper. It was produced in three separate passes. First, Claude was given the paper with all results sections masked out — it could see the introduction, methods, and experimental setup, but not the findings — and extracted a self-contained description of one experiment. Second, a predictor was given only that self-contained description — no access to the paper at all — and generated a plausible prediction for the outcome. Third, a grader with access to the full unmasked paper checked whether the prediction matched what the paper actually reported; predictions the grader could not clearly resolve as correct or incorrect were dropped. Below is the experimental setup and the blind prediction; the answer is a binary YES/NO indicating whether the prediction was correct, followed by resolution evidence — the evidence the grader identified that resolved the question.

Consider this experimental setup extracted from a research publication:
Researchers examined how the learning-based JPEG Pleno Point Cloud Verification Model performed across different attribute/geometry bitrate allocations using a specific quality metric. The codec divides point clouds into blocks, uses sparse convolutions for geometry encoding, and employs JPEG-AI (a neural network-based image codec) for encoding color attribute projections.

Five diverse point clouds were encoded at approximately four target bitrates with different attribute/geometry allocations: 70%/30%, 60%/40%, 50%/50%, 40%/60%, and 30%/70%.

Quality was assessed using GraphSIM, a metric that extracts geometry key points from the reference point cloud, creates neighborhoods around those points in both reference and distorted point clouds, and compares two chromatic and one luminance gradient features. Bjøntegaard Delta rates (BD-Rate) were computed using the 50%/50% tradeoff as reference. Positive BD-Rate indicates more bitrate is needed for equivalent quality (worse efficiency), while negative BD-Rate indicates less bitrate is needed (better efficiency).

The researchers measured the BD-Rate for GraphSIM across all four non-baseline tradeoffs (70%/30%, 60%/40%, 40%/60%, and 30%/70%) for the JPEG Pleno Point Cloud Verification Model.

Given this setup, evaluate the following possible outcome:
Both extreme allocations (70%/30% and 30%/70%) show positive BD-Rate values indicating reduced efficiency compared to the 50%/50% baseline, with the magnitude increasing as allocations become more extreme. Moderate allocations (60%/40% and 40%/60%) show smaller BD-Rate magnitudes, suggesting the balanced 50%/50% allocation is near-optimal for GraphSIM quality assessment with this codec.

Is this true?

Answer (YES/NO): NO